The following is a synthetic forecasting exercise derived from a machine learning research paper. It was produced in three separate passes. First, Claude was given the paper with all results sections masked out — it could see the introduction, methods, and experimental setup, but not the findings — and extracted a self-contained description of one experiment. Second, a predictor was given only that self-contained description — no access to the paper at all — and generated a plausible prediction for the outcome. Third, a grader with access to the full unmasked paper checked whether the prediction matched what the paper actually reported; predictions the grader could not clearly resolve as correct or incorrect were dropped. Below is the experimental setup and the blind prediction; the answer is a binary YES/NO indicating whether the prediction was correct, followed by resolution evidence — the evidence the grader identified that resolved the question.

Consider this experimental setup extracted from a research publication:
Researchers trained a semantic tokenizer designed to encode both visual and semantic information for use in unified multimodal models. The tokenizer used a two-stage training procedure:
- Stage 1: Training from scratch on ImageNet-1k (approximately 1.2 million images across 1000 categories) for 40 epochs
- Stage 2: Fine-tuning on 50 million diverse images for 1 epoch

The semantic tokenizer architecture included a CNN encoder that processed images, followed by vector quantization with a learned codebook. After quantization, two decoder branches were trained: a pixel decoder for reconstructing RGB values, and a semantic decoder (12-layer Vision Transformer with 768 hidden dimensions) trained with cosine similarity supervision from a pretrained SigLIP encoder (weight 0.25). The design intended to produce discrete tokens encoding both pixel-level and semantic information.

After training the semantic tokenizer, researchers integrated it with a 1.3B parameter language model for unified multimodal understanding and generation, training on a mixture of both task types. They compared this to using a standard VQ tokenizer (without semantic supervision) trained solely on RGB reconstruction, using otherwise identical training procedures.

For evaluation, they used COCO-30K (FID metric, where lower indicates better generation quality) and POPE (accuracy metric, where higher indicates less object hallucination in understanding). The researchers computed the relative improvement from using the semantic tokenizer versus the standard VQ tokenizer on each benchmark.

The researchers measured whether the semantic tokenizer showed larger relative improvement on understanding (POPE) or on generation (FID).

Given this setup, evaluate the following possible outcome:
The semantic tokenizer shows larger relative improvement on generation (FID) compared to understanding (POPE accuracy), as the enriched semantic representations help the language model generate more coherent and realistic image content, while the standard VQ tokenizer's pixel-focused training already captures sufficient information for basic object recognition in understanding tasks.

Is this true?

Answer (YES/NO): NO